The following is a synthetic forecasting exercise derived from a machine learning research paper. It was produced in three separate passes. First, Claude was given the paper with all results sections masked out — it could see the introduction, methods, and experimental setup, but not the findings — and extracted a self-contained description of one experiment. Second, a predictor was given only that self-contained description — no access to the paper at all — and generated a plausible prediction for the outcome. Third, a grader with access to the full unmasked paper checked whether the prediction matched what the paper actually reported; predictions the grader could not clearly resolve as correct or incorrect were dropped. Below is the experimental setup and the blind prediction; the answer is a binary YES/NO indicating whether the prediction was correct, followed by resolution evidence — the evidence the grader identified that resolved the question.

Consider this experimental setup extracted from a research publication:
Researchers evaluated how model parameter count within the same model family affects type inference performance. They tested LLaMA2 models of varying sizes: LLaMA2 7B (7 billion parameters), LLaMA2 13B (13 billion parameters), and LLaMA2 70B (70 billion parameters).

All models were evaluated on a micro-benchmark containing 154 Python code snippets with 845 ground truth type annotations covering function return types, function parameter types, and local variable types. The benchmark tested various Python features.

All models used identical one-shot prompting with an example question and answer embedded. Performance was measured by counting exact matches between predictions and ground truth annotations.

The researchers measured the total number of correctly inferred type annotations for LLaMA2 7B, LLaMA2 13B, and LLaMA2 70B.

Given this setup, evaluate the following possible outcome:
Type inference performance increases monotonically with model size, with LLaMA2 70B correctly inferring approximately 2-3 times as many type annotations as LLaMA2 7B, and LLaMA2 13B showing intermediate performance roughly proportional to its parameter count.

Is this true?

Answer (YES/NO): NO